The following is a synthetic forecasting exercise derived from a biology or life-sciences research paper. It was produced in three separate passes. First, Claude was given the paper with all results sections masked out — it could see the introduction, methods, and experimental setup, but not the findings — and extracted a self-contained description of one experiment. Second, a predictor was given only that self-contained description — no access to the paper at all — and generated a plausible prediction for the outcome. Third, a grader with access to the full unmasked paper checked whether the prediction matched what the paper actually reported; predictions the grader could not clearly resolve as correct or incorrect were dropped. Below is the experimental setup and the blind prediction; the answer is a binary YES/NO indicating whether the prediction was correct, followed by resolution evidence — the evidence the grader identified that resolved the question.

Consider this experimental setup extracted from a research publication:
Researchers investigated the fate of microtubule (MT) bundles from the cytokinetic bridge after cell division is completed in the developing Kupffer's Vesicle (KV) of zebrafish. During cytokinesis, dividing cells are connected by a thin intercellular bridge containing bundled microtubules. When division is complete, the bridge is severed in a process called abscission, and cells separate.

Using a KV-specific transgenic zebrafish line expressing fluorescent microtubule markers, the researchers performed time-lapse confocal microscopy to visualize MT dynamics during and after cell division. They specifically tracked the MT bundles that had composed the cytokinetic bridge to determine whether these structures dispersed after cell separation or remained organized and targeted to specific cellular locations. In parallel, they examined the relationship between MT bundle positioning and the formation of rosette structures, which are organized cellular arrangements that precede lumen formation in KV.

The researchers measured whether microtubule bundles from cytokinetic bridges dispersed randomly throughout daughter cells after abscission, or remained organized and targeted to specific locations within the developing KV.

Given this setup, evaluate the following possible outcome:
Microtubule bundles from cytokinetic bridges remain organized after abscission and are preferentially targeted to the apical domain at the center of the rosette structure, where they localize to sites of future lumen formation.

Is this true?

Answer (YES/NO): YES